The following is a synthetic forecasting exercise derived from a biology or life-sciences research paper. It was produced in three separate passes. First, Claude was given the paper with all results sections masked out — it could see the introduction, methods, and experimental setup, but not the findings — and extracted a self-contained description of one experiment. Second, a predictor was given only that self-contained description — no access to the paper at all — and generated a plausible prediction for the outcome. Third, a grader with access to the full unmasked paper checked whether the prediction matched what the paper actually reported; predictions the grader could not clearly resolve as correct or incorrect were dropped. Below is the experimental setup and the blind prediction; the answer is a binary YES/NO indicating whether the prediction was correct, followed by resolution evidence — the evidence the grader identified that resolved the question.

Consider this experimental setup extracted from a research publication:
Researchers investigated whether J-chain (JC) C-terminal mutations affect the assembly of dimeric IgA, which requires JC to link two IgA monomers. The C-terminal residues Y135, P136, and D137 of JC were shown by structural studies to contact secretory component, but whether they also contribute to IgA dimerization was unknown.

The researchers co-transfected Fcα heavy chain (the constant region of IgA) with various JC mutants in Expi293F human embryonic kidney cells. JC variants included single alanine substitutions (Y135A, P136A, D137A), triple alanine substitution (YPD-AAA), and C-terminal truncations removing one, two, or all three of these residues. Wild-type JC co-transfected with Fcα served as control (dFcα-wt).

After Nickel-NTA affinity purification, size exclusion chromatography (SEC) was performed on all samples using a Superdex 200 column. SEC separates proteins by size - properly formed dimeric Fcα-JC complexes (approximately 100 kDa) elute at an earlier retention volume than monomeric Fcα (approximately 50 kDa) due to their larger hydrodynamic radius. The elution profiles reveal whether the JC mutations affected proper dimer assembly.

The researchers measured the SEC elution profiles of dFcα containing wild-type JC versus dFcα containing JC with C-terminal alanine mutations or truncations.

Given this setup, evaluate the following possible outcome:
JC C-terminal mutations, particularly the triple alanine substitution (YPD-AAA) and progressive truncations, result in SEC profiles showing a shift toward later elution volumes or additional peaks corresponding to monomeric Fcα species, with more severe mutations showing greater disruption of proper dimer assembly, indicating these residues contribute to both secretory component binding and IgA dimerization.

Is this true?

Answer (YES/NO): NO